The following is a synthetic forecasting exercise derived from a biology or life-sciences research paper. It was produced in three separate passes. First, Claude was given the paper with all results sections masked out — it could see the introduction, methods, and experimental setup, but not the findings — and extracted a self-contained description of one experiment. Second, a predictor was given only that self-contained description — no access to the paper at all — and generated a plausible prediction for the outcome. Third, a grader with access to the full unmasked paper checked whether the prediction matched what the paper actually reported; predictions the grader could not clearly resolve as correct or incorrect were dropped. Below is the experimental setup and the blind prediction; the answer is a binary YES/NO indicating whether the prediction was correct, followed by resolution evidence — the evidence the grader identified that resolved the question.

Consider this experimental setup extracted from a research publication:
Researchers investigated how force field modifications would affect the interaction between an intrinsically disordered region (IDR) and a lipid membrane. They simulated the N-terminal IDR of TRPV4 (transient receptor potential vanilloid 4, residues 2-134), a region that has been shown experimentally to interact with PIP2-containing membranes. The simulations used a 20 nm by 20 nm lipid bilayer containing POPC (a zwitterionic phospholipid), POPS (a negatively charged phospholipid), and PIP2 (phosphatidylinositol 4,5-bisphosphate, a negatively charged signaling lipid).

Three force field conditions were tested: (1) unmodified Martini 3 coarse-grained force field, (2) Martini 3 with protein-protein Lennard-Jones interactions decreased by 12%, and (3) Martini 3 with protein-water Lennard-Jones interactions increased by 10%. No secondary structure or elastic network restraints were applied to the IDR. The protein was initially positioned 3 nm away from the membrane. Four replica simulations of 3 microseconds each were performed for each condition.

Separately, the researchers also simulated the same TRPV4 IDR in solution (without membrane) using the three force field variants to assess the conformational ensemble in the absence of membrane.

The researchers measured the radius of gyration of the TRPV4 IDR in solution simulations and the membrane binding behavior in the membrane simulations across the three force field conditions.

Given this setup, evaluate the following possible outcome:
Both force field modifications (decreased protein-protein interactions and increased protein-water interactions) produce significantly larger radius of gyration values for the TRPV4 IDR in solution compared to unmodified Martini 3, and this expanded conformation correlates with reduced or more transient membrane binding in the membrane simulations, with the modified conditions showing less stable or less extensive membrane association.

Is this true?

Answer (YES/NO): NO